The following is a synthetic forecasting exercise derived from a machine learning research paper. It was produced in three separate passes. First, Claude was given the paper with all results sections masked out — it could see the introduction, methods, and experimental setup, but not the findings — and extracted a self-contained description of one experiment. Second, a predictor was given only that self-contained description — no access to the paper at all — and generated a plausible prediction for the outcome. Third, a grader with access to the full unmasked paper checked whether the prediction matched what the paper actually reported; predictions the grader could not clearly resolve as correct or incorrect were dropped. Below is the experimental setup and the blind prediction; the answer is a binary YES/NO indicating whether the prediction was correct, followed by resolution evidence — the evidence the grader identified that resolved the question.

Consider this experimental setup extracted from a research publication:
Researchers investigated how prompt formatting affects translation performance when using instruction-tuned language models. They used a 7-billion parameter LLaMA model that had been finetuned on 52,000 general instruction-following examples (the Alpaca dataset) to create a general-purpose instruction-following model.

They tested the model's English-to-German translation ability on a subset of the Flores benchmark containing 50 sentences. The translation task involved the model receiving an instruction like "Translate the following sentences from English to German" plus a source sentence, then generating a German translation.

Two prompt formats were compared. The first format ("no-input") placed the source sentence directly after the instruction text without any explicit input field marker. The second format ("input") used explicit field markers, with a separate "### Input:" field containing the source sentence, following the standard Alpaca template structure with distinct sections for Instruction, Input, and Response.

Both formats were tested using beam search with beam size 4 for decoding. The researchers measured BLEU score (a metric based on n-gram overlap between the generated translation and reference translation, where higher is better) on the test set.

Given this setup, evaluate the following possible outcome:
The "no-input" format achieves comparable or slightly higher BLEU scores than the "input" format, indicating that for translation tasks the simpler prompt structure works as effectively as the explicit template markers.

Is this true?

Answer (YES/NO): NO